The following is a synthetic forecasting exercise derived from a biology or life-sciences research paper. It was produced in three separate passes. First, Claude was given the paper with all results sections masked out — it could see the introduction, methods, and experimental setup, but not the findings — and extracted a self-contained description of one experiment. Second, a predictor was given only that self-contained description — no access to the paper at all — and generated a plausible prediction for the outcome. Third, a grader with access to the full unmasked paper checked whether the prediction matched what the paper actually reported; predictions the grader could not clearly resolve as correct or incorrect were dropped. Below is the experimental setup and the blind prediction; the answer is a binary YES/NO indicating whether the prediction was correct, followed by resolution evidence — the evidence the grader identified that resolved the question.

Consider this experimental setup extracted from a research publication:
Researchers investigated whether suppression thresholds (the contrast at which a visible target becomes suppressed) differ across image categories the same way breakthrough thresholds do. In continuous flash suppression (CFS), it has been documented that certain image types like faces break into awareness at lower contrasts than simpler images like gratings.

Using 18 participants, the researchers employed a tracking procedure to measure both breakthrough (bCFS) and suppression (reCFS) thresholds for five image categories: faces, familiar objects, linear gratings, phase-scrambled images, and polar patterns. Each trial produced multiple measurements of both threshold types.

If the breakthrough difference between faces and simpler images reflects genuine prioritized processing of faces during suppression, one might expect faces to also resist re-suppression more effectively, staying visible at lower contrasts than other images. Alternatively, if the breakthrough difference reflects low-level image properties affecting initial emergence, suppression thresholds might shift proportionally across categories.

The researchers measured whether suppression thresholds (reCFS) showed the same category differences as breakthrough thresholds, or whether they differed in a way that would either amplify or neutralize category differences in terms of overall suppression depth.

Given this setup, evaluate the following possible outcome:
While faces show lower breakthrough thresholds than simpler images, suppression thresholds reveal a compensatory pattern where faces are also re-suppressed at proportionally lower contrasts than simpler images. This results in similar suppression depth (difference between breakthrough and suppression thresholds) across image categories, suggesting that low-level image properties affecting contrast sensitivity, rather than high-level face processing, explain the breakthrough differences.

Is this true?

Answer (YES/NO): YES